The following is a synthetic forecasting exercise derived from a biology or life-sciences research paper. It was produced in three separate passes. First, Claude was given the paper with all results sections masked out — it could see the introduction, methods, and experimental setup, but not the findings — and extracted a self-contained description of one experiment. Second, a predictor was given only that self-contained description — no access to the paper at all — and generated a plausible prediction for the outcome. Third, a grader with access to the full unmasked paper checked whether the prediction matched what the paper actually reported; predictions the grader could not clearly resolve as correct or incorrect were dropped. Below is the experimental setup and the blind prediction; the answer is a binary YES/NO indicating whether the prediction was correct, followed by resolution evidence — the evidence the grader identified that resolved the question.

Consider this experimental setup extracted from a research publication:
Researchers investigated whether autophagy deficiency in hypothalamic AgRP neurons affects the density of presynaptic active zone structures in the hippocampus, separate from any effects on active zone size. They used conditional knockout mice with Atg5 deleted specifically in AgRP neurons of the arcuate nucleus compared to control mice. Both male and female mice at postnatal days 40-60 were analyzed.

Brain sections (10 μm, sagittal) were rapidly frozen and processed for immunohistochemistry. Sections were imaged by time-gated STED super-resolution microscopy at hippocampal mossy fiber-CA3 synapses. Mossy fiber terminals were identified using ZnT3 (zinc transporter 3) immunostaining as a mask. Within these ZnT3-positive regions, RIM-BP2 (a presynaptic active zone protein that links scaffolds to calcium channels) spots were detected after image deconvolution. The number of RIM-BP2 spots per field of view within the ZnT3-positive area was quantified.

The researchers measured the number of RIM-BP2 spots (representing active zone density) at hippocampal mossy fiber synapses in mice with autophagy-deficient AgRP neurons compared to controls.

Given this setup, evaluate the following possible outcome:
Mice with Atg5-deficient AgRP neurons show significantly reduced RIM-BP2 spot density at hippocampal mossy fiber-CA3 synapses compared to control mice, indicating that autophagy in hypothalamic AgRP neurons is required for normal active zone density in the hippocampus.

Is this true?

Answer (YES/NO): NO